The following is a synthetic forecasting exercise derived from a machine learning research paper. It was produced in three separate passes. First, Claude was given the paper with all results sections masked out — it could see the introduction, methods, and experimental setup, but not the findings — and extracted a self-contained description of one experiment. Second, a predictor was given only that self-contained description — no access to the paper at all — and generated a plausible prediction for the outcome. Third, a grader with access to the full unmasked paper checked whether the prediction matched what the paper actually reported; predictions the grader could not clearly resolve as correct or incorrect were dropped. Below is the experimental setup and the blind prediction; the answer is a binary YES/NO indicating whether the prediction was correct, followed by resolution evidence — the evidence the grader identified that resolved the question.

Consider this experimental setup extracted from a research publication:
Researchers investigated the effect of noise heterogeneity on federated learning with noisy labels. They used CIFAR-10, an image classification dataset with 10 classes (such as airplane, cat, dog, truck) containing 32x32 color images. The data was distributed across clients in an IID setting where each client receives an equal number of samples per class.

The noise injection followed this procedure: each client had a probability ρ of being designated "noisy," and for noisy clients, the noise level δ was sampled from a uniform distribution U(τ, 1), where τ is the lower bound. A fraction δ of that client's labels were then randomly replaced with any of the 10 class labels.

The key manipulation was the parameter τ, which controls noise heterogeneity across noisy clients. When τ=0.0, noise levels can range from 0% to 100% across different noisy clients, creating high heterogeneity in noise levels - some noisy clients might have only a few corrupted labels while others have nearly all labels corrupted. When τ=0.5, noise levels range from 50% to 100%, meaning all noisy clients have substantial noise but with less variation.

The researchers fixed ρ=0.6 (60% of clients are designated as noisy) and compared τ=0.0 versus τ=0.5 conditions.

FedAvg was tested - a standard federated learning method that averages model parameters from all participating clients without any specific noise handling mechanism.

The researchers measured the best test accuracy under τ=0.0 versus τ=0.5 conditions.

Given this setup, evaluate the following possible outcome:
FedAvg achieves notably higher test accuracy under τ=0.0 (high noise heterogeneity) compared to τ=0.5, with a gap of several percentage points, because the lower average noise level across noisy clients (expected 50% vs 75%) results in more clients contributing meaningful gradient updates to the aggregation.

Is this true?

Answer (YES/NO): YES